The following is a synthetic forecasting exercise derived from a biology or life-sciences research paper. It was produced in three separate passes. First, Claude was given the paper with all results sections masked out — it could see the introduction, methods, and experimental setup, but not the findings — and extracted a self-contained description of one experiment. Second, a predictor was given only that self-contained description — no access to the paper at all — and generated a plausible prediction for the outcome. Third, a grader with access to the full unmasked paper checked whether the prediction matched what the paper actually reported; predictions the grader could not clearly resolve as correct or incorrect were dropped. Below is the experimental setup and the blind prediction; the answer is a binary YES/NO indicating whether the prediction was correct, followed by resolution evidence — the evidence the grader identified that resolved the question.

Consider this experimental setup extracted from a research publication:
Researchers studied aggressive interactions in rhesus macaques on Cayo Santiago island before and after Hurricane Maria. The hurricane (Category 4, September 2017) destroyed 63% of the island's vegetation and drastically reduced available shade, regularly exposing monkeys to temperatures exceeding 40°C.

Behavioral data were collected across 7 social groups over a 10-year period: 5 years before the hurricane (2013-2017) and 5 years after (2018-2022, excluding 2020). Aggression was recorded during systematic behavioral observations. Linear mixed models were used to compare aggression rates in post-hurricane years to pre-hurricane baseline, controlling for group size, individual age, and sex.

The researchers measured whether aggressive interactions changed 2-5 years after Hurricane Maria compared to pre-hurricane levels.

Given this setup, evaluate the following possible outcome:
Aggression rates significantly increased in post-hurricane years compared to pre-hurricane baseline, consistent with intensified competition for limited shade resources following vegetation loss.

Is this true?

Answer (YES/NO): NO